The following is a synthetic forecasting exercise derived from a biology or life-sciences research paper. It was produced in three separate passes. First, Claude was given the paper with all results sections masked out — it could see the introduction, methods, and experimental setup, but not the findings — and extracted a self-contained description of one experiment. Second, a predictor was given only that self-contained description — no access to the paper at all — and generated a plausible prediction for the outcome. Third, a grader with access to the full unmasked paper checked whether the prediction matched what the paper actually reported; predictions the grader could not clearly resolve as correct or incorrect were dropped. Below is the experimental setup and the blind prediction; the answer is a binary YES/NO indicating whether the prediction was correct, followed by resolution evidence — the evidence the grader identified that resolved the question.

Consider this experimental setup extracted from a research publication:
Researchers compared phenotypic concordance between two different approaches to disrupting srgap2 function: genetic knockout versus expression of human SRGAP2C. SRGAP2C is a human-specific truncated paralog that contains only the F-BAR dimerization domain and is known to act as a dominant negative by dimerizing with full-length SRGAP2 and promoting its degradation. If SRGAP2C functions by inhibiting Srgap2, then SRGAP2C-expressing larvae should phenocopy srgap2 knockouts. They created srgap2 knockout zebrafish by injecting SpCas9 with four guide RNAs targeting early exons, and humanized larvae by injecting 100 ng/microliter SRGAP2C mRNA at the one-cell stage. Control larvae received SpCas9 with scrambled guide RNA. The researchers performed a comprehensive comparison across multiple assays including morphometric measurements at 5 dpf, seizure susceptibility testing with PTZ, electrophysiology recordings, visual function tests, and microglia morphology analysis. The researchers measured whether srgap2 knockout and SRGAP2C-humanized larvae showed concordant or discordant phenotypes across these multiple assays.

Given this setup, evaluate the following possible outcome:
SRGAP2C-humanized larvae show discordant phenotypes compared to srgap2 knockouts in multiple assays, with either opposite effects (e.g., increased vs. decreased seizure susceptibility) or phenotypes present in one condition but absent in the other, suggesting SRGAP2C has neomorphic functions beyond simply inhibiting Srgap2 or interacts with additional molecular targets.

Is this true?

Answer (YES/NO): NO